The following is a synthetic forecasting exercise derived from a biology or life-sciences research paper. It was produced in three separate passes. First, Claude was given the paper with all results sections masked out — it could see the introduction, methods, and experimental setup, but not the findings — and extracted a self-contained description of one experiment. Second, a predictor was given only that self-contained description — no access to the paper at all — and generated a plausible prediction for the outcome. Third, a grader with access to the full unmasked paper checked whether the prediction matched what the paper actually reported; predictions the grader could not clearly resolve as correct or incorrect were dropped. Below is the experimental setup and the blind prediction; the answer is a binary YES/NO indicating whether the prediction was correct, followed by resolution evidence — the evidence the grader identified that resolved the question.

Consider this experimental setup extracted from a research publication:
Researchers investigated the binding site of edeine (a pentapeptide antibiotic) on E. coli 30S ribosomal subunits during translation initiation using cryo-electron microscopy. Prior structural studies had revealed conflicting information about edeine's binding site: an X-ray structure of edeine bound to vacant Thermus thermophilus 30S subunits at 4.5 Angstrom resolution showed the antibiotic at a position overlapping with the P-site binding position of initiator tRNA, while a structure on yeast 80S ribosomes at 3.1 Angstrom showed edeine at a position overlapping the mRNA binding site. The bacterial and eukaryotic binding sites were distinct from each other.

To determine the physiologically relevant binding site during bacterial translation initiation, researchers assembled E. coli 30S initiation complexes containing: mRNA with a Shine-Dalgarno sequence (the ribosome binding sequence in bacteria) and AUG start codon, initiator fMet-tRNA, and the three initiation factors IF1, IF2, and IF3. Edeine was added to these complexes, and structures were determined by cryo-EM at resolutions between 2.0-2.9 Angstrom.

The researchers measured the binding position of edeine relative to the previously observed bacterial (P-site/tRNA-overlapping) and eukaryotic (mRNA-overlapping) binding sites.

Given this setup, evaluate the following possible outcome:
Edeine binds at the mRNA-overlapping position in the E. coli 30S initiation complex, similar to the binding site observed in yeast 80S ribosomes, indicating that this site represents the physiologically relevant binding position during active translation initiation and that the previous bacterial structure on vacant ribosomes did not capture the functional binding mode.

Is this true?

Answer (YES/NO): YES